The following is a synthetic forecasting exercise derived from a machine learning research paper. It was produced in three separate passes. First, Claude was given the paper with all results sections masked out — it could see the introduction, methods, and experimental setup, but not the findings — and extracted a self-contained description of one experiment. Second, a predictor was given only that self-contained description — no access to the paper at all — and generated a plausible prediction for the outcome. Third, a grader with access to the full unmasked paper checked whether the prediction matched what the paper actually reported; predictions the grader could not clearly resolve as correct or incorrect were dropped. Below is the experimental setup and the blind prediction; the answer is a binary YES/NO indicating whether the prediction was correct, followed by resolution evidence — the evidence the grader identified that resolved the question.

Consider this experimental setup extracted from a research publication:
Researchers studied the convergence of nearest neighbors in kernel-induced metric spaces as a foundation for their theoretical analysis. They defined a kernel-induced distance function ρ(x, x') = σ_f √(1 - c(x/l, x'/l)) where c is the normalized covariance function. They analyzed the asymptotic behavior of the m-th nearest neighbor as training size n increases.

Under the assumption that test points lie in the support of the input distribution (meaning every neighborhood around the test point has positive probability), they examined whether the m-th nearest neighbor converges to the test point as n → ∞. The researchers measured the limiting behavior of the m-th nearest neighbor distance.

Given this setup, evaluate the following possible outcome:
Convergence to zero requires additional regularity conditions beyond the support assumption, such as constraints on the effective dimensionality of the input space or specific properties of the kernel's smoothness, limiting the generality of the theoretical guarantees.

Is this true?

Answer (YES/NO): NO